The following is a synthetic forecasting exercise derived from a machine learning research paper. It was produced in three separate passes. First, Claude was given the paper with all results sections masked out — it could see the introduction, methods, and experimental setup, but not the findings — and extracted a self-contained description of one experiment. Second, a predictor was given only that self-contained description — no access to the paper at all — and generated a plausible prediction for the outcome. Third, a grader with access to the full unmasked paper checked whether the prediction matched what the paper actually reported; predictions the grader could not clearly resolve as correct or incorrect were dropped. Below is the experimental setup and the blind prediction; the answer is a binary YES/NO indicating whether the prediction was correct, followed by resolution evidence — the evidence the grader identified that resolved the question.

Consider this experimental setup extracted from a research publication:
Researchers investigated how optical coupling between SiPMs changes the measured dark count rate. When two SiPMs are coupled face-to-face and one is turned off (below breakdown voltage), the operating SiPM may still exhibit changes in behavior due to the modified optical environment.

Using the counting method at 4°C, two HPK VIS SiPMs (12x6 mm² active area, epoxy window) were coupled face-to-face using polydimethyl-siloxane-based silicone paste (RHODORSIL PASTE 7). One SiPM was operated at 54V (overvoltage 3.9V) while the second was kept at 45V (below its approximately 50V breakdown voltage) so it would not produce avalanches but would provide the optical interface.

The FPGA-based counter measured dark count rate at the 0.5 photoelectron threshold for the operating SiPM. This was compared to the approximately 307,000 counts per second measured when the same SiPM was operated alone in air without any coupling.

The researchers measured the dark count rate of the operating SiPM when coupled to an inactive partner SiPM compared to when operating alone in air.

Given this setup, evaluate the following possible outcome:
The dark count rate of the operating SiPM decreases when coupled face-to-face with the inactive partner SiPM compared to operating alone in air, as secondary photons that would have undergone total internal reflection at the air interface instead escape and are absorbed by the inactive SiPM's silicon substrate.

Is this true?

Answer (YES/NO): NO